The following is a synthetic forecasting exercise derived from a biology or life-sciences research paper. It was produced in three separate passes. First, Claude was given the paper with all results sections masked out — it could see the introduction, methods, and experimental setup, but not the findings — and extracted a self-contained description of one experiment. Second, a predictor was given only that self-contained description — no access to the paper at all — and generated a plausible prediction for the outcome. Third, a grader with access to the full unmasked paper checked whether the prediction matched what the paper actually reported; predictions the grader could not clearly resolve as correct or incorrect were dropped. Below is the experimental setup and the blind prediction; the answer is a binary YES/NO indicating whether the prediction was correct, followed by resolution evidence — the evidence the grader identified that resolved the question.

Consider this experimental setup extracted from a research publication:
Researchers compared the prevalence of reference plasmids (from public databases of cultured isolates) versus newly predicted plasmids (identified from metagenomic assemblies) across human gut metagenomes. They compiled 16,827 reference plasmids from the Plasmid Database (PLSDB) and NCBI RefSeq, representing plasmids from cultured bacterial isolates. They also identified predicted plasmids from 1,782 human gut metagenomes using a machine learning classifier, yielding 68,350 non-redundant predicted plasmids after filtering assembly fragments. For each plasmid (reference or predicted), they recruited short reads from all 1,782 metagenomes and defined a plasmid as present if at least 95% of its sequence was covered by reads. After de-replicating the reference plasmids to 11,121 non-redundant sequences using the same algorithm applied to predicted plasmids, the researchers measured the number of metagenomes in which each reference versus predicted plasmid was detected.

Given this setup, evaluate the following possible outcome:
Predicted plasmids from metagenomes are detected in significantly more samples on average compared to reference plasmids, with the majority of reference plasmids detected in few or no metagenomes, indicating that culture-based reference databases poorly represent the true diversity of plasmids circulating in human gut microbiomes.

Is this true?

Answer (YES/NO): YES